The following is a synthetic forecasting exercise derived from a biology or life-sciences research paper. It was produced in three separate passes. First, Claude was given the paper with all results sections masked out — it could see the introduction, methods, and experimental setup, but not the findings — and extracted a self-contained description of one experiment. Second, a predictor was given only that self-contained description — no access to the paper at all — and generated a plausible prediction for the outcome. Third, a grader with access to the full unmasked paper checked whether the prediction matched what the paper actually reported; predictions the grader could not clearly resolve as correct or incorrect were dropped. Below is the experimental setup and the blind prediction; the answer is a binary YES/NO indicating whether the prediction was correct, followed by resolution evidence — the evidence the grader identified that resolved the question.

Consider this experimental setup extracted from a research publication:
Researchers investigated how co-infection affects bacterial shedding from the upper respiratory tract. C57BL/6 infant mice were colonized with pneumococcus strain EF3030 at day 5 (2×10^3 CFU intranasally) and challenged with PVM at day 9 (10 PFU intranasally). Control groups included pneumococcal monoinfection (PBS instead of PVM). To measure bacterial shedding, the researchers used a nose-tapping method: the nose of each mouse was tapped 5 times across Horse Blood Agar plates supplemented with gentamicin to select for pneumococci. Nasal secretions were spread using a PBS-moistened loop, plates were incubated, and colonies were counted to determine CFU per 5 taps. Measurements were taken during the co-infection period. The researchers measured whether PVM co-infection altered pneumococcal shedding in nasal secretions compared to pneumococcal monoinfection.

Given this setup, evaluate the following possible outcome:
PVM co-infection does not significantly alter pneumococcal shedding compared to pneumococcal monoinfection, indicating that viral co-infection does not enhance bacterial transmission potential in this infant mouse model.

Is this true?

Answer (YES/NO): NO